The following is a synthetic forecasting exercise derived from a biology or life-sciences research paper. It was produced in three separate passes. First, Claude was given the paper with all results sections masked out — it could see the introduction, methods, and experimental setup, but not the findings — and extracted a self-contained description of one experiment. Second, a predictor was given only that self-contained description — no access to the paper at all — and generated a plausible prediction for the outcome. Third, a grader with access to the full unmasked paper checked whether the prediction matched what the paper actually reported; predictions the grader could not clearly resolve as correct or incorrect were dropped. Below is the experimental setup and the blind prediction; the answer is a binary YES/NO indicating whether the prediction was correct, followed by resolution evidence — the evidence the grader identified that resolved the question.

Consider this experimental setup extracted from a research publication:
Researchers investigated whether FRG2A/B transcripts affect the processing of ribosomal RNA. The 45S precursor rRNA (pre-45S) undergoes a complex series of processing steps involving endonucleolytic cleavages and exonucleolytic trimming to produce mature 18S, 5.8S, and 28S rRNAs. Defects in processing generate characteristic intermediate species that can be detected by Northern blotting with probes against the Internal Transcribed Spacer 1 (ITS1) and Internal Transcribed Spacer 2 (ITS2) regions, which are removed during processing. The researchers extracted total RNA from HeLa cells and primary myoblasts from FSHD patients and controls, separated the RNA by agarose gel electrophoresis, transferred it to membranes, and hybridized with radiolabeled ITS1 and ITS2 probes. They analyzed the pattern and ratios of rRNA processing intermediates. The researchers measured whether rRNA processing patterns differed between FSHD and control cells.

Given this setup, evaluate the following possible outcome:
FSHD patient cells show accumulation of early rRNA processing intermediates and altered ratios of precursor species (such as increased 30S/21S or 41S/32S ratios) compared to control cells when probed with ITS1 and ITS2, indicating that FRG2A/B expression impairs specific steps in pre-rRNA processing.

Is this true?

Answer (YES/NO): NO